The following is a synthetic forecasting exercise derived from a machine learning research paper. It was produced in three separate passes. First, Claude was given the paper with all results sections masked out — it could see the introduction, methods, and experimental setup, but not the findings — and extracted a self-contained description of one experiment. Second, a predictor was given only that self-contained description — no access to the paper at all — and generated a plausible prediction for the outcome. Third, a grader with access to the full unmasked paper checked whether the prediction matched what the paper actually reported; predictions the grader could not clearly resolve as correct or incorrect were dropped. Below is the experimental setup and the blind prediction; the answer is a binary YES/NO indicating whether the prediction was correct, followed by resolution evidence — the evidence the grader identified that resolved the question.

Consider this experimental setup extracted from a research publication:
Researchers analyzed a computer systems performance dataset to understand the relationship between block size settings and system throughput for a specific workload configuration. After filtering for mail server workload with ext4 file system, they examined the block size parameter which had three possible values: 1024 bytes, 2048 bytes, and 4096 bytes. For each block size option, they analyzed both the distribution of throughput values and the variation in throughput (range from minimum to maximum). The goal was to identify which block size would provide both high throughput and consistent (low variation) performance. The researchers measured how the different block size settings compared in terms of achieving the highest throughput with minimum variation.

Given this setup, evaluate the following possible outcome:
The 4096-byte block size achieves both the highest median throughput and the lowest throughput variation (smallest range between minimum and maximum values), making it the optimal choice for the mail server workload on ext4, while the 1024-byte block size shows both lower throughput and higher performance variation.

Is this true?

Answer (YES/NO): NO